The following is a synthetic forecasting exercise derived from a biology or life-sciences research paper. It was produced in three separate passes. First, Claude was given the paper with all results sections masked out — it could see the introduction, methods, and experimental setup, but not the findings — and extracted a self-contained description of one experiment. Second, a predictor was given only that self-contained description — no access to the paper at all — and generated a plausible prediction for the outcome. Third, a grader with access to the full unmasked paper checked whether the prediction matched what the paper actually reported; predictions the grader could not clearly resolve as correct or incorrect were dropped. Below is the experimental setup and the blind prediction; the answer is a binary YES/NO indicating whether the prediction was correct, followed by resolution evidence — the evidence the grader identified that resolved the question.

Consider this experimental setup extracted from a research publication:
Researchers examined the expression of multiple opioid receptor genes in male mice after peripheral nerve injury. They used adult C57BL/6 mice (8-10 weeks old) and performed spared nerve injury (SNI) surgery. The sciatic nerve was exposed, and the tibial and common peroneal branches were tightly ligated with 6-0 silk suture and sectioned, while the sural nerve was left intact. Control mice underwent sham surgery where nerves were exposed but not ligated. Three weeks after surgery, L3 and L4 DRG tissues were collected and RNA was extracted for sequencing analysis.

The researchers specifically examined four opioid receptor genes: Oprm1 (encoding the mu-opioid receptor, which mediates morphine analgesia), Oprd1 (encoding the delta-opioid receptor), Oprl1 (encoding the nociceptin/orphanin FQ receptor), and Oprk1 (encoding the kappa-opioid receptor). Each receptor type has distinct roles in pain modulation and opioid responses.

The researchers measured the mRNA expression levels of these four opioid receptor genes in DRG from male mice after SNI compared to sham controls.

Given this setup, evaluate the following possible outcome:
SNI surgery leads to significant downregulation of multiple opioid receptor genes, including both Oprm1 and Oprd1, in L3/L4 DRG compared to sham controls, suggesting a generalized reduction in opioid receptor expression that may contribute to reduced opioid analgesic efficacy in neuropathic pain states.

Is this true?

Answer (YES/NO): YES